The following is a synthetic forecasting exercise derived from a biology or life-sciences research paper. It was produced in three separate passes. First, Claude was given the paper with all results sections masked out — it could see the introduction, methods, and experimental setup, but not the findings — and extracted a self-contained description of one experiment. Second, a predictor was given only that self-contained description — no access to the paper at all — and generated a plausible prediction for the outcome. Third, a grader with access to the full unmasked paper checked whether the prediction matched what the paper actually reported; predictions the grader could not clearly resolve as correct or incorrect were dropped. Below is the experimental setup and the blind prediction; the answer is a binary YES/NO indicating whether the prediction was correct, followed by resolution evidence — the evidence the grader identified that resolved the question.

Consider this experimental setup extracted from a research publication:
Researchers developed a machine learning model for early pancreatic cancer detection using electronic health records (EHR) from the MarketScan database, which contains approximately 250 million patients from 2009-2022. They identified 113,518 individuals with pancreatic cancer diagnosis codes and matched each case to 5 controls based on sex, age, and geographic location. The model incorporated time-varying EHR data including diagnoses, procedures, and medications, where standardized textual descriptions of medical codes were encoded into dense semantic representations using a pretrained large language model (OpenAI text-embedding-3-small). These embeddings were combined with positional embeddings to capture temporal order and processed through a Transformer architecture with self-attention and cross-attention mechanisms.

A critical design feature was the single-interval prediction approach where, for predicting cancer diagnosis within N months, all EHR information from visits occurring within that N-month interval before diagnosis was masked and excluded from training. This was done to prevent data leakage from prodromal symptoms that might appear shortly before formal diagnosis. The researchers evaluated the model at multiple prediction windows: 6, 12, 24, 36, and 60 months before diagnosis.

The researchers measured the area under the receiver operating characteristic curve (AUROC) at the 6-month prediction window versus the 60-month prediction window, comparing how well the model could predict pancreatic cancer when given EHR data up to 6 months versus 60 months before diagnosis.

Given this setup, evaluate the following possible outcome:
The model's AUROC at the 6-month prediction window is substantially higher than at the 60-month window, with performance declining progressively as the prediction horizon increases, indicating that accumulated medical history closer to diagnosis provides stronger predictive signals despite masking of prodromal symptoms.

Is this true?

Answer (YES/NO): YES